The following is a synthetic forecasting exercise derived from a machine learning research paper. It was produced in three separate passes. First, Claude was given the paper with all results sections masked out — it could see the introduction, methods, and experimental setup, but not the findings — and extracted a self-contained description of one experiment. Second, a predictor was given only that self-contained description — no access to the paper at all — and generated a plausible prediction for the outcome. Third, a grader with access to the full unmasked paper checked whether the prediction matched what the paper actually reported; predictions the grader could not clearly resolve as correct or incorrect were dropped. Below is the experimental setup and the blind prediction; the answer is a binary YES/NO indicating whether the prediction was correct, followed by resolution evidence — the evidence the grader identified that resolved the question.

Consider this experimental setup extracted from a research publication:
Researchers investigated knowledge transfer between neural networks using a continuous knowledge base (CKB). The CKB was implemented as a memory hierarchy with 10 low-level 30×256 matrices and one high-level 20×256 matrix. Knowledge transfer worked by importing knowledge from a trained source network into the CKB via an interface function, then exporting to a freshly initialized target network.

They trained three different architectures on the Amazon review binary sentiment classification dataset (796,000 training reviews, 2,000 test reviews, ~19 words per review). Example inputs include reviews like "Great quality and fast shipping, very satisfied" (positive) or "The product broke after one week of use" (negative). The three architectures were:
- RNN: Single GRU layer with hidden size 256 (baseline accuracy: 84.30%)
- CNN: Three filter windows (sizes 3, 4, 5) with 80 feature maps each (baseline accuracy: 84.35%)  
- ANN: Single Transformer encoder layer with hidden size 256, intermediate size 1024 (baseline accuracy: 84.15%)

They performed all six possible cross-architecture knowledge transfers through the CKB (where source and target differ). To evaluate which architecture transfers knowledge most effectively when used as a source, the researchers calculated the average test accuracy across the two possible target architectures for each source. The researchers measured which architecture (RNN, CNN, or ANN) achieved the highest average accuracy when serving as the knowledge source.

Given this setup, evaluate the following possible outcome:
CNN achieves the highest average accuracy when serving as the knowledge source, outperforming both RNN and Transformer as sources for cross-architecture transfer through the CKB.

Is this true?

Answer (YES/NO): YES